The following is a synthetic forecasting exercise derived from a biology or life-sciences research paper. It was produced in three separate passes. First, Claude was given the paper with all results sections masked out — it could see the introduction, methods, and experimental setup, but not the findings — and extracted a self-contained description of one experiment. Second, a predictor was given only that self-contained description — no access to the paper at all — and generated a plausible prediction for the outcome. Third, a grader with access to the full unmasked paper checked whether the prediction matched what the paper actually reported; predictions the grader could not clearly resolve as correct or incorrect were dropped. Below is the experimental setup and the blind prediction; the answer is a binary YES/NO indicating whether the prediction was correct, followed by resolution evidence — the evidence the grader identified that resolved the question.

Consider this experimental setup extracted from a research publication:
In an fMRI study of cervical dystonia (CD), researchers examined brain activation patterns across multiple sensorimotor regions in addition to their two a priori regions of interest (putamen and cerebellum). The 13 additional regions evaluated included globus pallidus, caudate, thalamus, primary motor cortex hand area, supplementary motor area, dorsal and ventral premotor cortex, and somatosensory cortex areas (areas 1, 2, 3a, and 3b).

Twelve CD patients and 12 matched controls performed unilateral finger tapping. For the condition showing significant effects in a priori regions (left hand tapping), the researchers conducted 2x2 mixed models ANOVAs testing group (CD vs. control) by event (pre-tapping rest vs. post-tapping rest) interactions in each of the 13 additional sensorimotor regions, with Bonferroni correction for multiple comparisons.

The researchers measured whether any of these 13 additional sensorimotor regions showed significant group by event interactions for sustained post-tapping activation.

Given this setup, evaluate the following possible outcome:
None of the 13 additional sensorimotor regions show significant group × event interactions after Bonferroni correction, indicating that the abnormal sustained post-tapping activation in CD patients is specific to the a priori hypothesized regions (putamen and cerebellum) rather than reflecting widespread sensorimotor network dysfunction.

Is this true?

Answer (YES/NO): YES